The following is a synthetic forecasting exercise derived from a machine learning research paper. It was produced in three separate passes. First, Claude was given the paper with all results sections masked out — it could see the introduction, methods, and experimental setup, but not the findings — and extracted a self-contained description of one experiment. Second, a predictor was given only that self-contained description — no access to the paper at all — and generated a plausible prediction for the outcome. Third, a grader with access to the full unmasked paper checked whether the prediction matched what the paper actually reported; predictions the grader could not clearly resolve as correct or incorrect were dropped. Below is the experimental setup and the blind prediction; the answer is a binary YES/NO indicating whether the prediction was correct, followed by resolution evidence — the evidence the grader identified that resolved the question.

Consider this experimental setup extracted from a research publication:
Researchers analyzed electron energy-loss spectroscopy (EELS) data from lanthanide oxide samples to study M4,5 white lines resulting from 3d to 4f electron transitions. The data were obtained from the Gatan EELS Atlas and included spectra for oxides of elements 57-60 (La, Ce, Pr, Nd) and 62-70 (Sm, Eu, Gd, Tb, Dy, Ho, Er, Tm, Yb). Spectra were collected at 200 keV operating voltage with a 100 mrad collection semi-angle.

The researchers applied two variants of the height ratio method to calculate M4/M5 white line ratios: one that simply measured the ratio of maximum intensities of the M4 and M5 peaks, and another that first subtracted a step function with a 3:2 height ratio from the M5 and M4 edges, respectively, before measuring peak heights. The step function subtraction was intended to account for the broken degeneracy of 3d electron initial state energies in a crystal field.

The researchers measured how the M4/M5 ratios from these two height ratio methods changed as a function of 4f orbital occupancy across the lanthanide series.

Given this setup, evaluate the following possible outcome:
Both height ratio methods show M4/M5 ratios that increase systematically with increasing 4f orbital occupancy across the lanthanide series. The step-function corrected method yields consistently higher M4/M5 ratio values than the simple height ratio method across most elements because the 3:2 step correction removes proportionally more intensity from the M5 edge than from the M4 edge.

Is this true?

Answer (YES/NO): NO